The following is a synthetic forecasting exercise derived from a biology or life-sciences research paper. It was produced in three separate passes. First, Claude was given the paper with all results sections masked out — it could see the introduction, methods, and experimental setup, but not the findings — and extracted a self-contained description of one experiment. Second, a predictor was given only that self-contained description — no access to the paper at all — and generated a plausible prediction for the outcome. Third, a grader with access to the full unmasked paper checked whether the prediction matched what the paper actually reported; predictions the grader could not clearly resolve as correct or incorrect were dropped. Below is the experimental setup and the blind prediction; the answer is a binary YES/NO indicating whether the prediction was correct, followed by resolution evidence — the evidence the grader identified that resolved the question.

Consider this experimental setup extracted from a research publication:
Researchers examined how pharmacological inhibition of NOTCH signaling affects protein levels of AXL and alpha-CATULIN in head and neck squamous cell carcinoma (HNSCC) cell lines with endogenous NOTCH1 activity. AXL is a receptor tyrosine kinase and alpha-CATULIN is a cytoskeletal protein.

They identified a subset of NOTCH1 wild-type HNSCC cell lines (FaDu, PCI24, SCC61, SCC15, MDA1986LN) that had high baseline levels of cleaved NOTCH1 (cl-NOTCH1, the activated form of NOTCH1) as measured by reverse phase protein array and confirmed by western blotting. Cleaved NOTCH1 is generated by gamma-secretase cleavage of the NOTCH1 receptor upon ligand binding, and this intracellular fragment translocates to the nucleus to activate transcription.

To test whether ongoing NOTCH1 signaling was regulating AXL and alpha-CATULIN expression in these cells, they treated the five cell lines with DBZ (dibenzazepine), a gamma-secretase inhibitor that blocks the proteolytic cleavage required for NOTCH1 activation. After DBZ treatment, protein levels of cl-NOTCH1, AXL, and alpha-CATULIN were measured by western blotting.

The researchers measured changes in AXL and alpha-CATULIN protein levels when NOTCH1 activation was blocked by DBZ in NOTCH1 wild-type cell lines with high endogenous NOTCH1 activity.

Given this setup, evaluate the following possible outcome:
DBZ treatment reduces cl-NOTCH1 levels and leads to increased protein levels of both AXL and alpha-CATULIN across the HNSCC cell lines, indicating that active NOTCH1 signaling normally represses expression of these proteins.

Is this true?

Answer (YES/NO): YES